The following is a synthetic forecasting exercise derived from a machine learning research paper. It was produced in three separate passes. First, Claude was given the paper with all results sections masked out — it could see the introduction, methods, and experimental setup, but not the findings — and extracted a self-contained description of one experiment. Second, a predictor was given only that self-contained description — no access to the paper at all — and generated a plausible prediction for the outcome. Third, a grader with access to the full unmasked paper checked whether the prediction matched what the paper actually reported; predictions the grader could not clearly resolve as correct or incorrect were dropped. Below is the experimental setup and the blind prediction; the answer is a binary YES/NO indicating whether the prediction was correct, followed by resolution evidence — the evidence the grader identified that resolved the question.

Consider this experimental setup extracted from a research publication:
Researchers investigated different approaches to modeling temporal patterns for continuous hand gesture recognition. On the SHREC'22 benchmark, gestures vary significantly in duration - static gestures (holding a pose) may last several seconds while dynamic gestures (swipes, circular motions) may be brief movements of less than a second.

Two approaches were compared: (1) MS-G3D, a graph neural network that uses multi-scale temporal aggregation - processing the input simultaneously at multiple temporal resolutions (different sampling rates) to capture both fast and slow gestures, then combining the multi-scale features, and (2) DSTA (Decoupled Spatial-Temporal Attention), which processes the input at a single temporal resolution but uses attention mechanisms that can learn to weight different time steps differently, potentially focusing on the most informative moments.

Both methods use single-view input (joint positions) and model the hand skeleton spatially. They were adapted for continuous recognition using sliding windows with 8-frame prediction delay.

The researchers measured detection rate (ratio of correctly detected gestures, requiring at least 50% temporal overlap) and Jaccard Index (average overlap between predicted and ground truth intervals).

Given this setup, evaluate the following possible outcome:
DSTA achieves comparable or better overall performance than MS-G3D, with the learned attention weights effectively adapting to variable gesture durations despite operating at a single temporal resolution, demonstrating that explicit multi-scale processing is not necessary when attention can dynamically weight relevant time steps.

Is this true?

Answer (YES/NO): YES